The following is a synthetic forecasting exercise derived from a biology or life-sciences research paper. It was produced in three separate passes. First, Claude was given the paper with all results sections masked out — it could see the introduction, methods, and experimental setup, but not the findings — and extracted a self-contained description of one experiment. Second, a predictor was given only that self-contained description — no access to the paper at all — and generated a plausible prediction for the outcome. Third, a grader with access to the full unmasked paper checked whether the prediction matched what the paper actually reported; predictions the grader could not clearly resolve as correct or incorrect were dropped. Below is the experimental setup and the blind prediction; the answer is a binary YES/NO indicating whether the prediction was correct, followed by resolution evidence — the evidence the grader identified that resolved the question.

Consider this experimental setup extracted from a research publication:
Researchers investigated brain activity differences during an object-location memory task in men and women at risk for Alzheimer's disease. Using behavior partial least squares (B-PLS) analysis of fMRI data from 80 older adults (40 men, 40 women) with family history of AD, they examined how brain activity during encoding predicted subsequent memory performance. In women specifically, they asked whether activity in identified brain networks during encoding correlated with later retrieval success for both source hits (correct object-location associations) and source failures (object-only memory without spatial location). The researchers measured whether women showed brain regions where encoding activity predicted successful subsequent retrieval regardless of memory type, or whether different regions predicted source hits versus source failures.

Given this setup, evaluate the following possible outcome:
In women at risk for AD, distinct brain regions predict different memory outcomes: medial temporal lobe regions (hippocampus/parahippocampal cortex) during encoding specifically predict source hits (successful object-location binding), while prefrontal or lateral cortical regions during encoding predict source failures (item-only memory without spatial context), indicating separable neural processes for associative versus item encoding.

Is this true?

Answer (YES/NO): NO